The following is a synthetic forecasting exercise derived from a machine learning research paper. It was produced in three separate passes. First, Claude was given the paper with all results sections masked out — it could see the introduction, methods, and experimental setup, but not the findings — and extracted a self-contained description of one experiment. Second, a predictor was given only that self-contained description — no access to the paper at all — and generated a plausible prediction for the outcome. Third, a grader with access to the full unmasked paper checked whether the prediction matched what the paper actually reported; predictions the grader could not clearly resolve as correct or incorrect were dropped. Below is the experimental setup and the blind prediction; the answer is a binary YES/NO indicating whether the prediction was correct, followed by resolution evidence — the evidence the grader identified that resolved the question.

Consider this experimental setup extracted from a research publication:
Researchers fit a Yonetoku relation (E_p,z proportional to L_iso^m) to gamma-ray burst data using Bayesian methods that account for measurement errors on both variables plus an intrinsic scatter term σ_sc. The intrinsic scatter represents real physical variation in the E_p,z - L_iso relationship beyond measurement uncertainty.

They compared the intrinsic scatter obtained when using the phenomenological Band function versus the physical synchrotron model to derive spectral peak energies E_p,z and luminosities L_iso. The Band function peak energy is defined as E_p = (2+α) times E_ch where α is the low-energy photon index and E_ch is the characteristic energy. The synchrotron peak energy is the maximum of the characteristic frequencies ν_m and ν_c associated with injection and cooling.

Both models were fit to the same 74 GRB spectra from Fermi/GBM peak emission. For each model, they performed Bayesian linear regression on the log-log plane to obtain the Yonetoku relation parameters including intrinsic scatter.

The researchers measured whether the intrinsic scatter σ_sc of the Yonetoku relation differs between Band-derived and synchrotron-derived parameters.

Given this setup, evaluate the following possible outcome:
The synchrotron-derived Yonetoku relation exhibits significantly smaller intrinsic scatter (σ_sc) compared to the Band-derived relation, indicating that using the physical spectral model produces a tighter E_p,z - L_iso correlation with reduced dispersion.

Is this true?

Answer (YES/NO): NO